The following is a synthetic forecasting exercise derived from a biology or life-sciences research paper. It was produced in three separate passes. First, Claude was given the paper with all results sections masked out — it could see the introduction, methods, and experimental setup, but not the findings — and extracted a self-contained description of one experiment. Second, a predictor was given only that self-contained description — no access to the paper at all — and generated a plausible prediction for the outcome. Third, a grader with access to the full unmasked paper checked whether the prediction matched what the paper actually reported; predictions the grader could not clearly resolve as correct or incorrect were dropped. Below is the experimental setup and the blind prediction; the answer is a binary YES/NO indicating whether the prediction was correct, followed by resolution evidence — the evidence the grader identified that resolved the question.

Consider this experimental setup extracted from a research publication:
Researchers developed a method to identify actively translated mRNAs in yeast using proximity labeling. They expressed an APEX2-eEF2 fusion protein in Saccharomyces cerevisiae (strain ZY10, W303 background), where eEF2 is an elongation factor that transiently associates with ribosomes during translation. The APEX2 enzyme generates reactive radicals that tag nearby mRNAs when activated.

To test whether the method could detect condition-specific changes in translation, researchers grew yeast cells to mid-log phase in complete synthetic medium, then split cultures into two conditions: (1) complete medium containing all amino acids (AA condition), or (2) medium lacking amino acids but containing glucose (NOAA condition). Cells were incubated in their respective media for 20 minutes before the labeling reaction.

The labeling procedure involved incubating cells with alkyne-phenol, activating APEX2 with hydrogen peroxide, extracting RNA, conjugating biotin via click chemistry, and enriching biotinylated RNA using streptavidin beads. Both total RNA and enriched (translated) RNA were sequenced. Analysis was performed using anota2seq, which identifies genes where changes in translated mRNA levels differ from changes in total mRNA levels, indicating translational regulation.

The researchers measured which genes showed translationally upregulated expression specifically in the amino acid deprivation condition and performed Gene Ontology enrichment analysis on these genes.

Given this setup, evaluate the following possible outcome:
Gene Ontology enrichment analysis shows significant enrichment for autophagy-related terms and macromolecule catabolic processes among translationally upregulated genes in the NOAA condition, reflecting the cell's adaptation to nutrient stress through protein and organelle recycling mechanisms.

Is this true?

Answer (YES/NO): NO